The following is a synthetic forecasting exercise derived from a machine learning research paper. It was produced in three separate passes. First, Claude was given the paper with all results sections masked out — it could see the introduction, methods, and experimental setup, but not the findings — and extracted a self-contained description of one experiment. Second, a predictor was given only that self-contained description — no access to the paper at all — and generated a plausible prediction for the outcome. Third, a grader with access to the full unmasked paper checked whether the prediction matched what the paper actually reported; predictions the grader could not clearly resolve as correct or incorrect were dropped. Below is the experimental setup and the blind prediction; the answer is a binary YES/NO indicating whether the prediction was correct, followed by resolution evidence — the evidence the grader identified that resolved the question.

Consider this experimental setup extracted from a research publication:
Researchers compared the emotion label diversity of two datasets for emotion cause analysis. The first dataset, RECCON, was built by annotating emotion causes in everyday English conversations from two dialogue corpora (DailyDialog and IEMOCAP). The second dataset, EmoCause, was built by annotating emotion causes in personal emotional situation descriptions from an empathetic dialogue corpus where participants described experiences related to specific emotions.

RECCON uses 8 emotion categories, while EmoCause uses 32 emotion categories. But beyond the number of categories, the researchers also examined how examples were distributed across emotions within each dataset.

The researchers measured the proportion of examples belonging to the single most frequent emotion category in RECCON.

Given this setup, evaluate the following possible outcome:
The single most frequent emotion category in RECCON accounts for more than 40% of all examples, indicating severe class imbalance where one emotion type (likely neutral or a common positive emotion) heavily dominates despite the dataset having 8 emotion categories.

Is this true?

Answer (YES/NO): YES